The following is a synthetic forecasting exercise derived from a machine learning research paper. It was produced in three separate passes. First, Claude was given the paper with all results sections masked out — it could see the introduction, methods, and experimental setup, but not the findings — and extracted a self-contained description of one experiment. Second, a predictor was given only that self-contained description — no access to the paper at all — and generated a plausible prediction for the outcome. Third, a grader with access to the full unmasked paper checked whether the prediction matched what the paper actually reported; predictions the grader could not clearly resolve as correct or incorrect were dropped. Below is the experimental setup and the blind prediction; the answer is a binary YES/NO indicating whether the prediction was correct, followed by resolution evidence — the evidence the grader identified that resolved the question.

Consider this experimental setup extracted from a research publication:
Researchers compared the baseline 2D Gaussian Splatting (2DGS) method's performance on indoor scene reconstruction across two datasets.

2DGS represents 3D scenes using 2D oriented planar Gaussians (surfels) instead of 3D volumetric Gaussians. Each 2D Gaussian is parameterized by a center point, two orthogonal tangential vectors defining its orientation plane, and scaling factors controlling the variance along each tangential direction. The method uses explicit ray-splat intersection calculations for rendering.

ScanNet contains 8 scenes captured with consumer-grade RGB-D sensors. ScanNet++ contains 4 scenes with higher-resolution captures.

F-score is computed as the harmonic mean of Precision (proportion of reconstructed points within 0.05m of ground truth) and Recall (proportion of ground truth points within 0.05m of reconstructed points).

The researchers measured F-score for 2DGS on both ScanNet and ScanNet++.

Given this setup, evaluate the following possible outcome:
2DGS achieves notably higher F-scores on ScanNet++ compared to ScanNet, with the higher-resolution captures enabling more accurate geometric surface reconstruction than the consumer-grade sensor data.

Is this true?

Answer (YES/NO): NO